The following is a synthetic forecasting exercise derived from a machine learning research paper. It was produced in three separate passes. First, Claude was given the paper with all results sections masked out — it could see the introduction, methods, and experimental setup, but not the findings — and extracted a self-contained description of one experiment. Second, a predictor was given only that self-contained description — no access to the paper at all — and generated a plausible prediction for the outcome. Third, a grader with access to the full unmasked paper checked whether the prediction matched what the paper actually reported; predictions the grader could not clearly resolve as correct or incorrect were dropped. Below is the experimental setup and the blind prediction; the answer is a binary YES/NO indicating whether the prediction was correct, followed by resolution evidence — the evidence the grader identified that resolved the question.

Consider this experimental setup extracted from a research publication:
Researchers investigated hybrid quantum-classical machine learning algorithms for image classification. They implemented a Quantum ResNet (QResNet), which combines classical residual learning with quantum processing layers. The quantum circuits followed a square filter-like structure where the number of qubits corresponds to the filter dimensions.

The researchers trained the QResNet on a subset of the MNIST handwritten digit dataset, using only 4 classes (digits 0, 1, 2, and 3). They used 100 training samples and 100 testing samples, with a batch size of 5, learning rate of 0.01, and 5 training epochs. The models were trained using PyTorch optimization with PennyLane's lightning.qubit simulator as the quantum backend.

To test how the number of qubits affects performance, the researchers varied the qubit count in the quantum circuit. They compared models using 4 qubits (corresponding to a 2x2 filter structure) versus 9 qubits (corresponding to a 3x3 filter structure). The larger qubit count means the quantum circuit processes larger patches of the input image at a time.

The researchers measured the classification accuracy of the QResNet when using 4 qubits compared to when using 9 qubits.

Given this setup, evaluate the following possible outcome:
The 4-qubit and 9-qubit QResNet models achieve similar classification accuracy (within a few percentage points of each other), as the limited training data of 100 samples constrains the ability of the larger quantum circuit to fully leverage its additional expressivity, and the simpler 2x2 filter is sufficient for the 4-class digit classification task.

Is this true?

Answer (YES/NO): NO